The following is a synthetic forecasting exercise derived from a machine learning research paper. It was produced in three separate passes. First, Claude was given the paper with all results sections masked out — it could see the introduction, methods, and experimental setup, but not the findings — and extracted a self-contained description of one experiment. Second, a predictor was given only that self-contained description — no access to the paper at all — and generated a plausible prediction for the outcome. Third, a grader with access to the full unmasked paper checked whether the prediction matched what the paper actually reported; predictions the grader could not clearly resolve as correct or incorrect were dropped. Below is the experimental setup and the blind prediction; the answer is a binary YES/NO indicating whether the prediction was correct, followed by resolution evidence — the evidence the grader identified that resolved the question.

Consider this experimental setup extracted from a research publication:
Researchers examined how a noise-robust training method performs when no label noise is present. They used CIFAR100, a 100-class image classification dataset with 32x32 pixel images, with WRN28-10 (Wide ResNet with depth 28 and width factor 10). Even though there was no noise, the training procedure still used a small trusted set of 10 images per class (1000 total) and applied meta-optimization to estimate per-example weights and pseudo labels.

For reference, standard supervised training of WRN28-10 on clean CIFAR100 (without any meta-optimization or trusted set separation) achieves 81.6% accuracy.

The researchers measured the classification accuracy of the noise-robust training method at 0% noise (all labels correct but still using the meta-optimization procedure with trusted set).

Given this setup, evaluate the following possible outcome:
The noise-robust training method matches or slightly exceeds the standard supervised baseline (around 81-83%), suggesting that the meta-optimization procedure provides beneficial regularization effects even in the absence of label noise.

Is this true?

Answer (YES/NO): YES